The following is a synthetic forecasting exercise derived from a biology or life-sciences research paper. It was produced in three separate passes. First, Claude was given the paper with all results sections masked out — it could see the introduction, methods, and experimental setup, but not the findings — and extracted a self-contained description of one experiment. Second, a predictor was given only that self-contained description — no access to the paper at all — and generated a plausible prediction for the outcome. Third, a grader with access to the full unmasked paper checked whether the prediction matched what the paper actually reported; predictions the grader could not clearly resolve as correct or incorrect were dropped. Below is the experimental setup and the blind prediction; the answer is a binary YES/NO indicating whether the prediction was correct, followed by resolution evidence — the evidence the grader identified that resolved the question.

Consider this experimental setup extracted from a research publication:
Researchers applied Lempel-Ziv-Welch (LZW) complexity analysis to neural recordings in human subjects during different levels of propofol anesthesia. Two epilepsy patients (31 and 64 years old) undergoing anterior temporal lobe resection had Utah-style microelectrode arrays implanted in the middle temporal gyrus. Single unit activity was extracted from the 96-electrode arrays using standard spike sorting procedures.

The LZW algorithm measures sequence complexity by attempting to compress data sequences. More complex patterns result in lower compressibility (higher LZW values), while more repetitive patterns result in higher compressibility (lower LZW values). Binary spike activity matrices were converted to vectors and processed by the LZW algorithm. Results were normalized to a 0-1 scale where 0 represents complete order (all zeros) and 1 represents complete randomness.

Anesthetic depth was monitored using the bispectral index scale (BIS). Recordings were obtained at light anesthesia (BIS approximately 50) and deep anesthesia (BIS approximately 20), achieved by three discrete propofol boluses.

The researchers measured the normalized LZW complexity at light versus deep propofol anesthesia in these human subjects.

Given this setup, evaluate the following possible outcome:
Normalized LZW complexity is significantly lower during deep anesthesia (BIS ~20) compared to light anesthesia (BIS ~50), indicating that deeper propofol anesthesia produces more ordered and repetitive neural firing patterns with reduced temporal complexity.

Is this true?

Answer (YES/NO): YES